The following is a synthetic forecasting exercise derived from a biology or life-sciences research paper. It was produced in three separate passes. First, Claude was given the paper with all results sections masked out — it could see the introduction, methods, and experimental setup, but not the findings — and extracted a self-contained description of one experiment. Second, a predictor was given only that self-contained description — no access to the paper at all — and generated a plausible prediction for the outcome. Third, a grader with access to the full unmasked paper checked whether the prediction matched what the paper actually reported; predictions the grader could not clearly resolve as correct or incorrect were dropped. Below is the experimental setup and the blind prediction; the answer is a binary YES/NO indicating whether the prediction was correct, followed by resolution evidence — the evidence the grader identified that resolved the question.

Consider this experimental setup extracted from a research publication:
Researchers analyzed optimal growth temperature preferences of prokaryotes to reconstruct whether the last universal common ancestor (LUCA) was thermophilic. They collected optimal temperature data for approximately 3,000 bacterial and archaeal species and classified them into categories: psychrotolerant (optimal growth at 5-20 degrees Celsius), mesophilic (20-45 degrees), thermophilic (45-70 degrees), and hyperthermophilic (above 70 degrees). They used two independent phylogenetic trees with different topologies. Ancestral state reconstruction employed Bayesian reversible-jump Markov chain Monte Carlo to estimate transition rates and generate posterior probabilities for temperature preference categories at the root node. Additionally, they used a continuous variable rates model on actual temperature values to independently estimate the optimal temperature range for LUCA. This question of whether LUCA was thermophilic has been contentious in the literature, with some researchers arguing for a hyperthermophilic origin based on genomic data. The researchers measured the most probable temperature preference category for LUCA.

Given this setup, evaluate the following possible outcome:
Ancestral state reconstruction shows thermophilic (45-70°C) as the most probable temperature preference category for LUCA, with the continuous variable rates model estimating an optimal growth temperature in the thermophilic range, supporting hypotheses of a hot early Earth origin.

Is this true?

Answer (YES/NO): NO